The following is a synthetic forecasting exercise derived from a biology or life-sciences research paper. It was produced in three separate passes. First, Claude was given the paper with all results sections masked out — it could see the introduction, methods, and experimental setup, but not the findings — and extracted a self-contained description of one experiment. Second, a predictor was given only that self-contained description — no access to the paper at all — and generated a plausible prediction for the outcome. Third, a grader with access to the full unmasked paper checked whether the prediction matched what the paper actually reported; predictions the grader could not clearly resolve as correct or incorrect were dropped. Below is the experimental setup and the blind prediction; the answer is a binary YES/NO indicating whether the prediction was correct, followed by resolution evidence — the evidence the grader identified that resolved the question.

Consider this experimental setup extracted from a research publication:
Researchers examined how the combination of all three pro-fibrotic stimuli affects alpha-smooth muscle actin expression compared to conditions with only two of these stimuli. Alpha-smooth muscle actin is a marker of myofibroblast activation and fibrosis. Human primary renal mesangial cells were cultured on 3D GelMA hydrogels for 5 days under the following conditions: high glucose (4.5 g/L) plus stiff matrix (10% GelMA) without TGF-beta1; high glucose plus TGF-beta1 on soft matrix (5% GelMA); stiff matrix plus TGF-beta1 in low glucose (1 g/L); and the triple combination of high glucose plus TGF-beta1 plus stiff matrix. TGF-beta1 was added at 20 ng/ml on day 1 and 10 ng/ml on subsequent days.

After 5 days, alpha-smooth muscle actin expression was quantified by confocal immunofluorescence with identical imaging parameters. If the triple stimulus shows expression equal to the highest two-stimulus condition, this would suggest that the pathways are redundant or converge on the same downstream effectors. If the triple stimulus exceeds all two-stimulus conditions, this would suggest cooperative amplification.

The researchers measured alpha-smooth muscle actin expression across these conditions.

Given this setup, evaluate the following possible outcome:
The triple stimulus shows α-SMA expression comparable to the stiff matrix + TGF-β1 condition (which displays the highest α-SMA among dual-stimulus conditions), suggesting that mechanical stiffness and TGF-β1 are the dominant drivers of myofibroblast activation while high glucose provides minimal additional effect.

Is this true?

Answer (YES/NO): NO